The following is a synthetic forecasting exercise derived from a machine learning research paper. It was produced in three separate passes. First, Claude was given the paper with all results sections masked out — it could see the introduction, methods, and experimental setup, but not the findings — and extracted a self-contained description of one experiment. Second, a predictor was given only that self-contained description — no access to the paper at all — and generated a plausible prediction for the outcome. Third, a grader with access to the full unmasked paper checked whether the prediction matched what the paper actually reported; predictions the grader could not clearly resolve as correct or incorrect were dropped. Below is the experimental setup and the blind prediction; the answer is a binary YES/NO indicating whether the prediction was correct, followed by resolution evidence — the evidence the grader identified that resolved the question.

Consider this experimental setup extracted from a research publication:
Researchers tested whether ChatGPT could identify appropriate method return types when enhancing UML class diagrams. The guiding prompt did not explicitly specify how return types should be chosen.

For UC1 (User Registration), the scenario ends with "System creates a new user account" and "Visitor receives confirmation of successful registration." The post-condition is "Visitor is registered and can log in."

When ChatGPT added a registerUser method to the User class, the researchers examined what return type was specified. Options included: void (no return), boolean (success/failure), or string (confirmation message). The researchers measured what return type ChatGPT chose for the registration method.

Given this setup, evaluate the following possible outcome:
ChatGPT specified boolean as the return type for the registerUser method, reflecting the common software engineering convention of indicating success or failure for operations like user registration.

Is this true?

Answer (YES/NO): YES